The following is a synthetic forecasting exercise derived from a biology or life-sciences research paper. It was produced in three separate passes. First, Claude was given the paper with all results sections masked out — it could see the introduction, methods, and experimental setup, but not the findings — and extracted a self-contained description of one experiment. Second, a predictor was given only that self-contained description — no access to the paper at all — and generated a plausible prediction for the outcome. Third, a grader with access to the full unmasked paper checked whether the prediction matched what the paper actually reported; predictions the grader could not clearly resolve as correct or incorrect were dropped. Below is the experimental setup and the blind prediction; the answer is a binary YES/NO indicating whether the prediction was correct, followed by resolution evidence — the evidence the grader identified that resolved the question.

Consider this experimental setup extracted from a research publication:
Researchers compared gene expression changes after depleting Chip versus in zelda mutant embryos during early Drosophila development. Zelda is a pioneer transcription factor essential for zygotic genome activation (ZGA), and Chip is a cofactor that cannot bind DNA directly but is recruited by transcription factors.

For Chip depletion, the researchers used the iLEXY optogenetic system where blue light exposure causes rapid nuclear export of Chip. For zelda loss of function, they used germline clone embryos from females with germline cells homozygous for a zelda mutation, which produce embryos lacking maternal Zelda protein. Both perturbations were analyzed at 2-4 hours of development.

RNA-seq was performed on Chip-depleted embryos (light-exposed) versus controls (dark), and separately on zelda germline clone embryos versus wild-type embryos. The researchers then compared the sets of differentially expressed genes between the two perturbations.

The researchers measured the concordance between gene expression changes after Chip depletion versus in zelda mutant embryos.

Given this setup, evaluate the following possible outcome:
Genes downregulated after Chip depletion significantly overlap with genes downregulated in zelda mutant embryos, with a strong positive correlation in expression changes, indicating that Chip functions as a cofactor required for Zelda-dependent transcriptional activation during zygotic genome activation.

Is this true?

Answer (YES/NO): YES